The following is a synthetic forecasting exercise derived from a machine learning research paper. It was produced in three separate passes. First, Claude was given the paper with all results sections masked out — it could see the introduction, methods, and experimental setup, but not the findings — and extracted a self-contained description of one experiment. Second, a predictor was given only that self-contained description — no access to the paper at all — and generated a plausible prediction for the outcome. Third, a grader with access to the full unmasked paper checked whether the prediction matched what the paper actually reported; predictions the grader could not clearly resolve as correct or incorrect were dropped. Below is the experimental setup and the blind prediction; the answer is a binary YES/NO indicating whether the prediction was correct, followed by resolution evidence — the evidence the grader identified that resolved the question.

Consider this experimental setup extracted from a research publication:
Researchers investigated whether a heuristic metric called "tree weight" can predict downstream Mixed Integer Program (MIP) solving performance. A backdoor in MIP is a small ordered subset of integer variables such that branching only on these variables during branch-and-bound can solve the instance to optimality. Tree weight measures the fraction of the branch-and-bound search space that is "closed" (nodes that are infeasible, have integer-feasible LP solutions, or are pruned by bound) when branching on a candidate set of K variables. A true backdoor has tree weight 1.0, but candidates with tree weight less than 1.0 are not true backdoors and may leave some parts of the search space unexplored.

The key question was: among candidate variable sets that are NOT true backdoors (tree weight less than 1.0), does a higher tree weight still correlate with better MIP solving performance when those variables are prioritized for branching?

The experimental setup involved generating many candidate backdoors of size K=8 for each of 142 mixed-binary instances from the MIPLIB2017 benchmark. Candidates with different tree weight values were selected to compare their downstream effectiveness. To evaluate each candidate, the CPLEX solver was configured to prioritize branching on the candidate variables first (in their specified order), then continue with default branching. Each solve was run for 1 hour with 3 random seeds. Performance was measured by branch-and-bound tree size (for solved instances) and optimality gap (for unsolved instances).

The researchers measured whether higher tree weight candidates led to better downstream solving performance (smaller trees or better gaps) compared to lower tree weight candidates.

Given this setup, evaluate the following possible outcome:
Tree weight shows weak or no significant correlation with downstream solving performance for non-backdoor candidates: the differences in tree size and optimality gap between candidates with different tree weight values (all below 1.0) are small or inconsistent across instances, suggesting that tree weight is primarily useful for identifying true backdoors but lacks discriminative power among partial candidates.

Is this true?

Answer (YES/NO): NO